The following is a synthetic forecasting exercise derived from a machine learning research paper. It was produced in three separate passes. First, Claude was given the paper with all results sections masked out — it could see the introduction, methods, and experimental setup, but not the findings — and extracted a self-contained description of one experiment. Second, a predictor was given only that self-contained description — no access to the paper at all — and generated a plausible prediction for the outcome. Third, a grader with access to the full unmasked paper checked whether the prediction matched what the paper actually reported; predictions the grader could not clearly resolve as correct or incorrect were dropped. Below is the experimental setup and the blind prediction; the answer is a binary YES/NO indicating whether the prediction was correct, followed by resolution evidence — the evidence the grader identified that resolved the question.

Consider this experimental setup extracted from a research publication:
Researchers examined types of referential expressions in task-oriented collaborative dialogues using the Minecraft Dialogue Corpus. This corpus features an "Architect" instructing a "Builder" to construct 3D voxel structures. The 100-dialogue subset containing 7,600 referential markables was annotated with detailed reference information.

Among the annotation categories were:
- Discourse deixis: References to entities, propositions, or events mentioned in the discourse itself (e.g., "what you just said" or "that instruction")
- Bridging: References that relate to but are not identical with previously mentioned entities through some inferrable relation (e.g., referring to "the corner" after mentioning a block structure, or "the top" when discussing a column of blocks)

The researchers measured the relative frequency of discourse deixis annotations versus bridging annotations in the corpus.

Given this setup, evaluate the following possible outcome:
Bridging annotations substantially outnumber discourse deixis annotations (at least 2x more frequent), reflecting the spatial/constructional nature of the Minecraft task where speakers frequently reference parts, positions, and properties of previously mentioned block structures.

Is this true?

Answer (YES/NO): YES